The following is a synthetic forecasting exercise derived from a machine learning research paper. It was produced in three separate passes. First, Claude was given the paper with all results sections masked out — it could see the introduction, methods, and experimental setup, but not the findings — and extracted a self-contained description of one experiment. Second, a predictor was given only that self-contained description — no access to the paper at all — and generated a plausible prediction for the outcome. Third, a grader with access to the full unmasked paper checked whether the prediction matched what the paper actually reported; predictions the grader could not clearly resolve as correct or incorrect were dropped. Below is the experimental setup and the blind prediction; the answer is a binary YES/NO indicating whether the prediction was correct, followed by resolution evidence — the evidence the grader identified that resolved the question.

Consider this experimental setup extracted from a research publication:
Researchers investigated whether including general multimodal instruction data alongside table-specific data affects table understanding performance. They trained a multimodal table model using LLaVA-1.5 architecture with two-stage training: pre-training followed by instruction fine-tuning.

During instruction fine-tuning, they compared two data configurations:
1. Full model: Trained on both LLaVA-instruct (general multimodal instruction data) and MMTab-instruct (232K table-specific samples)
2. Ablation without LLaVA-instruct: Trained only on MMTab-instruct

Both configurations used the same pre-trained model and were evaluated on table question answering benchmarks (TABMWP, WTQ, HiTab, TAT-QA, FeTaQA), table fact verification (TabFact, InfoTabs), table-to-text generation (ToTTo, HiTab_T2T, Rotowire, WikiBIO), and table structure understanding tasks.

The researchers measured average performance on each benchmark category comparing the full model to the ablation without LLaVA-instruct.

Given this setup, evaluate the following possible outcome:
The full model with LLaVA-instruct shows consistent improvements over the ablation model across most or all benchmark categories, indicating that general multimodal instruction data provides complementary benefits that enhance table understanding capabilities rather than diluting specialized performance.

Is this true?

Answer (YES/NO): YES